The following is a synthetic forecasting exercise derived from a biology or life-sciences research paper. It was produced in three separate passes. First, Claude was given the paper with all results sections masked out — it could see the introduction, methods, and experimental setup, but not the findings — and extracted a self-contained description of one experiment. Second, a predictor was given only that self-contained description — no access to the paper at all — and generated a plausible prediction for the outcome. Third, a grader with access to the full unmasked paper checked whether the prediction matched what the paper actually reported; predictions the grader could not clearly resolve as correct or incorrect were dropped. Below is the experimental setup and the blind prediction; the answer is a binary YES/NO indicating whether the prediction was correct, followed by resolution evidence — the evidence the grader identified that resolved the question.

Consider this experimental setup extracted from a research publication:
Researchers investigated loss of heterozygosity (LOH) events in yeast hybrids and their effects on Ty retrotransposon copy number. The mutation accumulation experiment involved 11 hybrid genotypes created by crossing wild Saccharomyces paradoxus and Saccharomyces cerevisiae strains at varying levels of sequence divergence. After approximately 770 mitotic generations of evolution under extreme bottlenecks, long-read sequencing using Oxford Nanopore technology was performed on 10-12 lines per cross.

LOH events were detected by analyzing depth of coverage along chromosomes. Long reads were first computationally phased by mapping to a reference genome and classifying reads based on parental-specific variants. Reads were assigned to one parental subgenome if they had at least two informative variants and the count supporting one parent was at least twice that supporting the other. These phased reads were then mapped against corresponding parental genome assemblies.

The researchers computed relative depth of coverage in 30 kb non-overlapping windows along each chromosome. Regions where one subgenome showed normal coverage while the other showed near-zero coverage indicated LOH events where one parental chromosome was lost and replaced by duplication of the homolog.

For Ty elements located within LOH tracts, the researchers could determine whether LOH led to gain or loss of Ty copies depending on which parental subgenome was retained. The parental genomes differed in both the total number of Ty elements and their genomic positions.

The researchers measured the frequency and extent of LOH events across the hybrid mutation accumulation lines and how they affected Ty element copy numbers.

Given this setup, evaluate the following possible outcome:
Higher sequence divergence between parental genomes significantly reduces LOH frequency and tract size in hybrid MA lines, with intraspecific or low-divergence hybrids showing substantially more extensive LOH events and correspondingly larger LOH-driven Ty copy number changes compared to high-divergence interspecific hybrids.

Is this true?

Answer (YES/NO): NO